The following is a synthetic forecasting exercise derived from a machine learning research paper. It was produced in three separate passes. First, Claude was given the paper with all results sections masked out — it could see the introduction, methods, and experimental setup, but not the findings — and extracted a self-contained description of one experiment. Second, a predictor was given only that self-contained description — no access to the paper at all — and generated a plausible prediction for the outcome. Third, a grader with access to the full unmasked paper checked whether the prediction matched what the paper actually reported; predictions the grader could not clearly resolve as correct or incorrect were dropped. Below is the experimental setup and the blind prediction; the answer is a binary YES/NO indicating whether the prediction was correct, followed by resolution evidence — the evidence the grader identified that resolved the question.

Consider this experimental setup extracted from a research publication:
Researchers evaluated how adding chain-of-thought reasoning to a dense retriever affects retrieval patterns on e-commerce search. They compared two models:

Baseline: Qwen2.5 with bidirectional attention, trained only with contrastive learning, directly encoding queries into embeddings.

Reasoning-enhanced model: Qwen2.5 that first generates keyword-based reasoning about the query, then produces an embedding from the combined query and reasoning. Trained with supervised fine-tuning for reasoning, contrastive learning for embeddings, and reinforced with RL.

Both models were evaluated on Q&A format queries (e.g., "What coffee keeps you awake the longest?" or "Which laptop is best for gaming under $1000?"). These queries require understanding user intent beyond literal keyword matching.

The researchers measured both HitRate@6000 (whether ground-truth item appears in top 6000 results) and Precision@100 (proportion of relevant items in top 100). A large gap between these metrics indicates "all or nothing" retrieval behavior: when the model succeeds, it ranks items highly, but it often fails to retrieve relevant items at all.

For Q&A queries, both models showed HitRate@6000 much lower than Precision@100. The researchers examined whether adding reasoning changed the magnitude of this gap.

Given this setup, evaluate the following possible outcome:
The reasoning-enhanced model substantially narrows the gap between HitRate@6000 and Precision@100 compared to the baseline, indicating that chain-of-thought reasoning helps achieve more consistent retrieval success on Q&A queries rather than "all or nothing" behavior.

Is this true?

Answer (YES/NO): NO